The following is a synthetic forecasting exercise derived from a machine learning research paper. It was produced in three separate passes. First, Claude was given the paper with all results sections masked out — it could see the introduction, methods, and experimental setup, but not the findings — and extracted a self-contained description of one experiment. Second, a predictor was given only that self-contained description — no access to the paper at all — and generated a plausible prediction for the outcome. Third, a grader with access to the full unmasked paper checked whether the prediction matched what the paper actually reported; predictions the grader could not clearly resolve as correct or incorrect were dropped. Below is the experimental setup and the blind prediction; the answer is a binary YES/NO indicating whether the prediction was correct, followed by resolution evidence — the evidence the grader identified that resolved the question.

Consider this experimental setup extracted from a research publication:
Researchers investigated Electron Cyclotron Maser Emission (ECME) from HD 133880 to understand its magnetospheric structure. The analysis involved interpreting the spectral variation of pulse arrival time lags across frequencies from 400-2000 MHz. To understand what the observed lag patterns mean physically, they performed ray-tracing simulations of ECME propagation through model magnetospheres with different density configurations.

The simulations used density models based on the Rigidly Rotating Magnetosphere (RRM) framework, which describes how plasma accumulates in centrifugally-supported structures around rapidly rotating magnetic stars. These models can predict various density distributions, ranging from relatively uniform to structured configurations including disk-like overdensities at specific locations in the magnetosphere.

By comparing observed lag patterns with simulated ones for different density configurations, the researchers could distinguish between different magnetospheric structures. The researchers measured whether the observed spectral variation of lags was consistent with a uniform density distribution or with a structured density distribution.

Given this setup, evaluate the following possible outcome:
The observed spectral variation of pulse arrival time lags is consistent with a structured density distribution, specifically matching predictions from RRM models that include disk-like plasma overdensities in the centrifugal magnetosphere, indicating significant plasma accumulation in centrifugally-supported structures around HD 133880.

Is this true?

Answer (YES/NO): NO